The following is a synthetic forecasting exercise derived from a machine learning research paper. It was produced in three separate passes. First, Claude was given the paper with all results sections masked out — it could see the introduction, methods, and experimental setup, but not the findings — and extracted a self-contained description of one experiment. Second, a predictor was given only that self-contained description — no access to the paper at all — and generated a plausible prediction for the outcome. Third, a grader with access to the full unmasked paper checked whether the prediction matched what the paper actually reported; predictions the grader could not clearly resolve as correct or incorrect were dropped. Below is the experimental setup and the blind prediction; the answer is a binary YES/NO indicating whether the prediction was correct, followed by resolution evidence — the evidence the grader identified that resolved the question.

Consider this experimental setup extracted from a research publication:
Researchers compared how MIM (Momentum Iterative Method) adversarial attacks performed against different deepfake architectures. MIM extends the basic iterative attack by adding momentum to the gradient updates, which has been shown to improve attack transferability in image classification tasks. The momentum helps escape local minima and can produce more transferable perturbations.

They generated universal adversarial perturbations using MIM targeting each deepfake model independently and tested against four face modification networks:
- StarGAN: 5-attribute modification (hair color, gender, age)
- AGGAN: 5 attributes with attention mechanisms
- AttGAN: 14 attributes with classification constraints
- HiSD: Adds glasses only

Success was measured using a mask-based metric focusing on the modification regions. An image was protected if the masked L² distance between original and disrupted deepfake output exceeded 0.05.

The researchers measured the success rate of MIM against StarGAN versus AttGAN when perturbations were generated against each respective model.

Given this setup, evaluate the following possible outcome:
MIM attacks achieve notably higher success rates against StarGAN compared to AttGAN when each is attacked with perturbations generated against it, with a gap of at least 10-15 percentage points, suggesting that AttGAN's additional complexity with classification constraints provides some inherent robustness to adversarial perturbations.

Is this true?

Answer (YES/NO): YES